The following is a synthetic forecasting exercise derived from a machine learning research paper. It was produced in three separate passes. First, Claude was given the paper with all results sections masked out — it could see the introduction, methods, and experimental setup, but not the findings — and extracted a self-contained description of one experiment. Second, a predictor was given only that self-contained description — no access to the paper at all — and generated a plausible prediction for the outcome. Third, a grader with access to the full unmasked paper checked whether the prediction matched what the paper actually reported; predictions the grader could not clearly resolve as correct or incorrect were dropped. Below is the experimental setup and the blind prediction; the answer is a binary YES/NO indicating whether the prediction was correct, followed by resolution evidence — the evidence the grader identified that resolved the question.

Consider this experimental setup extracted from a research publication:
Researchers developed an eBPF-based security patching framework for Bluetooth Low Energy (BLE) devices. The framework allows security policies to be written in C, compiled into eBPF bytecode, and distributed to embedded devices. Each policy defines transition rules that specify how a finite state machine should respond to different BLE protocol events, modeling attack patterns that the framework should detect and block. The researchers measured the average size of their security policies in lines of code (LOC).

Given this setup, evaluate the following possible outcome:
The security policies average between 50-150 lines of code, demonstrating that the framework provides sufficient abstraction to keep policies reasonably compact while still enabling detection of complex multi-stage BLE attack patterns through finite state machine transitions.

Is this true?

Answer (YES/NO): NO